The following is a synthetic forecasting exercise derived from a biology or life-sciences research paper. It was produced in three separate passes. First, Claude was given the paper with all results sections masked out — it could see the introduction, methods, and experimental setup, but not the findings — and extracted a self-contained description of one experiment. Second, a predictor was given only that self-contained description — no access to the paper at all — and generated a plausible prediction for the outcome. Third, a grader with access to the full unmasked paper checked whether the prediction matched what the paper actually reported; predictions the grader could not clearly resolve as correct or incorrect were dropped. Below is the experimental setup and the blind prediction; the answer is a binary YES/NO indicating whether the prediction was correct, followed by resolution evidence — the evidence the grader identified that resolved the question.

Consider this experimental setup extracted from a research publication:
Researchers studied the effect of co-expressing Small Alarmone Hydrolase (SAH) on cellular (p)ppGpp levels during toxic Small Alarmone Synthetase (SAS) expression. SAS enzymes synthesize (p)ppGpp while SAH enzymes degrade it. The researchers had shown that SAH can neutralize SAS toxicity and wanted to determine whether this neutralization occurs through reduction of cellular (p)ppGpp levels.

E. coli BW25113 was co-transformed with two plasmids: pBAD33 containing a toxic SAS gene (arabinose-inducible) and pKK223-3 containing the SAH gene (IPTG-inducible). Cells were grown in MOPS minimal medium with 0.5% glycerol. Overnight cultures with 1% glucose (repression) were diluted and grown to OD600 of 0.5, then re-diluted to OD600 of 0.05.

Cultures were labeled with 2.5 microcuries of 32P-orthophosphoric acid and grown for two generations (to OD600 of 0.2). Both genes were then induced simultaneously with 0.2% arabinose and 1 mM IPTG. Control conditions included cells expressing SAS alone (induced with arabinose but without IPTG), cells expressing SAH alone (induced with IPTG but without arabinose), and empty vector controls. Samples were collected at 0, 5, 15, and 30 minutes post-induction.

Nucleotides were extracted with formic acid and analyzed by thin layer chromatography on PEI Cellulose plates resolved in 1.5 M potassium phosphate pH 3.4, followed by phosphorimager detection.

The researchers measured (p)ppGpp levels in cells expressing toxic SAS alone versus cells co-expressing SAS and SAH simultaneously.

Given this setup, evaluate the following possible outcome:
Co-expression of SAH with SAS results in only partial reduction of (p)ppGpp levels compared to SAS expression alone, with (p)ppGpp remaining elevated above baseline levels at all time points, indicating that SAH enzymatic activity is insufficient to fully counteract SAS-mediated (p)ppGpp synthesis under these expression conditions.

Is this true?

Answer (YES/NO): NO